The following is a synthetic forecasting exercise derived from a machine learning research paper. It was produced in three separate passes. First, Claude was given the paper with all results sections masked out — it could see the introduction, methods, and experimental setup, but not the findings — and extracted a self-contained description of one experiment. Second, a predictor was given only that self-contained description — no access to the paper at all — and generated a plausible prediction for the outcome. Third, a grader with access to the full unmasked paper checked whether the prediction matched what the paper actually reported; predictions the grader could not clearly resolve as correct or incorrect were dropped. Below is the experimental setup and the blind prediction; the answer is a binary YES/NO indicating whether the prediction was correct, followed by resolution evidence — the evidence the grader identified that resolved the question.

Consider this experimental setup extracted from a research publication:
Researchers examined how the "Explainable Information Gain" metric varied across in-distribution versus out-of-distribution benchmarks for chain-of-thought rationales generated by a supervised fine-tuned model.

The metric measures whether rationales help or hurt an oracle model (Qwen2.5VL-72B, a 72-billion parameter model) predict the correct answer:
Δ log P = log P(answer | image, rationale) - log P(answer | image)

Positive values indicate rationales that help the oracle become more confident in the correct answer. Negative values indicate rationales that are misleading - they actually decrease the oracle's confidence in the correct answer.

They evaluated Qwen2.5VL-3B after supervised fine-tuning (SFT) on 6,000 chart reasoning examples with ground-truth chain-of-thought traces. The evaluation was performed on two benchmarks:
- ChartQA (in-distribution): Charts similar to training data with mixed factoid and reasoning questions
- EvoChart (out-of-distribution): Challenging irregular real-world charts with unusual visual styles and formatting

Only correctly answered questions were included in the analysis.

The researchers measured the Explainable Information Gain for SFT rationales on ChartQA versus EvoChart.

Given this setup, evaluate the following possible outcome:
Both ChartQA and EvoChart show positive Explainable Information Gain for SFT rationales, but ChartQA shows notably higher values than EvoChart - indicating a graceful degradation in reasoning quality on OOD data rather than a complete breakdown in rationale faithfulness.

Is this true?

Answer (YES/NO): NO